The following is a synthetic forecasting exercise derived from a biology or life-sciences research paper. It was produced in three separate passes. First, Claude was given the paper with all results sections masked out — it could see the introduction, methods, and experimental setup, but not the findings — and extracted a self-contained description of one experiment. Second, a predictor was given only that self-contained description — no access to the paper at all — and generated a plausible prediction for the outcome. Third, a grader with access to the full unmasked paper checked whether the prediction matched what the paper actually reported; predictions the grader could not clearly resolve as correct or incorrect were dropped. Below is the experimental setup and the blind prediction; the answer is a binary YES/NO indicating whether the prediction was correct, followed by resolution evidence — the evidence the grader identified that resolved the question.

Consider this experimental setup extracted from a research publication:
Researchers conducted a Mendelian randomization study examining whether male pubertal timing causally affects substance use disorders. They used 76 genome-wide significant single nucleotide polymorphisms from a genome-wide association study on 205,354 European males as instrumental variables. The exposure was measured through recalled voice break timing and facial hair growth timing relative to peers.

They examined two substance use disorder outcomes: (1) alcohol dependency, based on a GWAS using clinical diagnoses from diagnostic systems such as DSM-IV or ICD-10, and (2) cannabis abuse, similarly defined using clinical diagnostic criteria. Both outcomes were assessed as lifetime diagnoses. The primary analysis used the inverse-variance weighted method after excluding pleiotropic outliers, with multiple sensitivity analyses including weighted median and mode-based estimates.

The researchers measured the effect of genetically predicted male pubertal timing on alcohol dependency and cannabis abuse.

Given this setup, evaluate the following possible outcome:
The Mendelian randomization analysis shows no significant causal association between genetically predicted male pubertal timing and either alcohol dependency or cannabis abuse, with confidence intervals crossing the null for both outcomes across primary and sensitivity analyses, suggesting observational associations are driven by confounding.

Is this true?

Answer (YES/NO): NO